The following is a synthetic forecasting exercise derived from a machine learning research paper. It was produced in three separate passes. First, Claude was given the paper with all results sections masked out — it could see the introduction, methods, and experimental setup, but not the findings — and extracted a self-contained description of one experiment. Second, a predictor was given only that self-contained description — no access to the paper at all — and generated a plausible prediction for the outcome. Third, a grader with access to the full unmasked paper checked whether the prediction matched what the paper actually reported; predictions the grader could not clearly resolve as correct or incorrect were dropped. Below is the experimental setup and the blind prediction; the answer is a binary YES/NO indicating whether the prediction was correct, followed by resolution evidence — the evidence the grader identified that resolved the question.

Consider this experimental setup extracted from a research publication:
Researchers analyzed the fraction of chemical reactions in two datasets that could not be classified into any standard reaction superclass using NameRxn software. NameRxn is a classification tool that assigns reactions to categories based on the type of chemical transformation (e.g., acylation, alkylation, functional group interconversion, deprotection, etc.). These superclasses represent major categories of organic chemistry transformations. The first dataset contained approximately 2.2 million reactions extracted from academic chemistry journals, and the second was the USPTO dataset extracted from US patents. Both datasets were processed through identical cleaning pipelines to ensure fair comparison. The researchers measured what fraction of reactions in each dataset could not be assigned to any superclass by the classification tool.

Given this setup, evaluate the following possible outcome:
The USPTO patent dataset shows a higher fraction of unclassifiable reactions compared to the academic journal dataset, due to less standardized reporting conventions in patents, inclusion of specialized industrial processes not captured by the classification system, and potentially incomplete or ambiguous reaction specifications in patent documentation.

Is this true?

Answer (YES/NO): NO